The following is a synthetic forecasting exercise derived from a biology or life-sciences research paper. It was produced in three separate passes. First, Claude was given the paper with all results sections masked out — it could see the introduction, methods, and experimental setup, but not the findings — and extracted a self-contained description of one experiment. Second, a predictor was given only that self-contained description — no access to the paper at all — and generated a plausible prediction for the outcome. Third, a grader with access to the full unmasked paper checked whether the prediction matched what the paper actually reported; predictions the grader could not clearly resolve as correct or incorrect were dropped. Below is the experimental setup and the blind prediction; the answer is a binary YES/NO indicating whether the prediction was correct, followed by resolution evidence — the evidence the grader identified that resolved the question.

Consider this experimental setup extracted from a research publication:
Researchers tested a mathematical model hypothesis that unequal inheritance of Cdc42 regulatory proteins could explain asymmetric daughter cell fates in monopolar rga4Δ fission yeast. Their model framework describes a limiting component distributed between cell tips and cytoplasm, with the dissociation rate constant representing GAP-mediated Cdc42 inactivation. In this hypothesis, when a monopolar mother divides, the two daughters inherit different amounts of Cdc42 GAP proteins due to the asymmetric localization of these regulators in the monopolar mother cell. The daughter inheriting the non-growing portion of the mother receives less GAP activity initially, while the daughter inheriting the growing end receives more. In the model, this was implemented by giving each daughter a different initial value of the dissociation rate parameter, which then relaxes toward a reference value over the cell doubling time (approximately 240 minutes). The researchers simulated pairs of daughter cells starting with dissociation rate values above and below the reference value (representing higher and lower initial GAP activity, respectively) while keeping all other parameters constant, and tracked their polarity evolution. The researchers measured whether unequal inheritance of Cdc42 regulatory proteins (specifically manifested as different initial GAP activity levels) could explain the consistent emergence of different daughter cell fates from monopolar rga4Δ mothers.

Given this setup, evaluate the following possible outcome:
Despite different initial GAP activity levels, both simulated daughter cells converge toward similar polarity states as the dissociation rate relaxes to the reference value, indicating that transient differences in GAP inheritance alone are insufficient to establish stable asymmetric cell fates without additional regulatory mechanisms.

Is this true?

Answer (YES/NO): NO